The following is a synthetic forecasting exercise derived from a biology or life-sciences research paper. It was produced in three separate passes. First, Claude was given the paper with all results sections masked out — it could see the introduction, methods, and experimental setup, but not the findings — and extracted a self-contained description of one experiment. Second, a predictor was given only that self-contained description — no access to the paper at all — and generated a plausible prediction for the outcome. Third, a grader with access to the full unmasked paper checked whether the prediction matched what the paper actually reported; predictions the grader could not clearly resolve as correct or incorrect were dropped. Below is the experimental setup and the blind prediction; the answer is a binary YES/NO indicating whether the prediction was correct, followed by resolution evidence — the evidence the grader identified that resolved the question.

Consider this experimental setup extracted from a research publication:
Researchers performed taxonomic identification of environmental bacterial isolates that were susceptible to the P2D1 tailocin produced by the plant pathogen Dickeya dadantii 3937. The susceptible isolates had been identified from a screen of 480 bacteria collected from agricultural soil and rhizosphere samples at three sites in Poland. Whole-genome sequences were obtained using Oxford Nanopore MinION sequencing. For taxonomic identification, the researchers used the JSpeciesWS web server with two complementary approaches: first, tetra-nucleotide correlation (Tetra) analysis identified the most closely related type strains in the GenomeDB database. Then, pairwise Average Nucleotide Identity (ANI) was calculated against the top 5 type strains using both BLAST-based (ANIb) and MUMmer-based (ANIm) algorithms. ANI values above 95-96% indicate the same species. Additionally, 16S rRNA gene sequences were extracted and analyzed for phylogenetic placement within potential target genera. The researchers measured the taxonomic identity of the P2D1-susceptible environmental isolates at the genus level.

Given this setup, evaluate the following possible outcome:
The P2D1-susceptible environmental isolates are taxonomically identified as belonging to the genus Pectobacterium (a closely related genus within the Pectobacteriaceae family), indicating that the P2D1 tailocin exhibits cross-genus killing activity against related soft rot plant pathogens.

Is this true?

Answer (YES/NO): NO